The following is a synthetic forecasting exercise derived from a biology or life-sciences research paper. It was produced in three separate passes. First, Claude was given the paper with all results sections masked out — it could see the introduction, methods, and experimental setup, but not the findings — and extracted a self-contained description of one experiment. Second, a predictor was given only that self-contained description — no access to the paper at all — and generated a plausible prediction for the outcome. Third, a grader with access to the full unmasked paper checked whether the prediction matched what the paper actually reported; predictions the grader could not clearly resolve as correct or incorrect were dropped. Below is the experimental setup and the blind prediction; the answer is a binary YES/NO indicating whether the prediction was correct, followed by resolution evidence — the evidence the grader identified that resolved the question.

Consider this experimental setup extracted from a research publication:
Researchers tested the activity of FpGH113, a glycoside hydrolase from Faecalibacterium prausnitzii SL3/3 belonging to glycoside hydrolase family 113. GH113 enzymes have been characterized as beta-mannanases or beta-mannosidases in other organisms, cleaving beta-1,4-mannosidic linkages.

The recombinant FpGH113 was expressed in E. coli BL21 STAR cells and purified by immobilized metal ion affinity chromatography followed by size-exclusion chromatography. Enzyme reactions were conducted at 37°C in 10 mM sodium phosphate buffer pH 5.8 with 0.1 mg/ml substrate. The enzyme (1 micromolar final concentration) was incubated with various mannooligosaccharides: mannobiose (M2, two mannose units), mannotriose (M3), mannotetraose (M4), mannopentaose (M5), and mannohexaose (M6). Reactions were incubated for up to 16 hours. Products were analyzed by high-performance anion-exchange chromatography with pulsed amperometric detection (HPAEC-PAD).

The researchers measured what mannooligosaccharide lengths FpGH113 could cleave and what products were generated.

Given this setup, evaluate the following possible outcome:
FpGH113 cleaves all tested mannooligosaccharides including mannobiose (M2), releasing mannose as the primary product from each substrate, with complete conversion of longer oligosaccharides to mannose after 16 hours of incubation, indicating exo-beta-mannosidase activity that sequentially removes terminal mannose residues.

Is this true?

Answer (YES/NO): NO